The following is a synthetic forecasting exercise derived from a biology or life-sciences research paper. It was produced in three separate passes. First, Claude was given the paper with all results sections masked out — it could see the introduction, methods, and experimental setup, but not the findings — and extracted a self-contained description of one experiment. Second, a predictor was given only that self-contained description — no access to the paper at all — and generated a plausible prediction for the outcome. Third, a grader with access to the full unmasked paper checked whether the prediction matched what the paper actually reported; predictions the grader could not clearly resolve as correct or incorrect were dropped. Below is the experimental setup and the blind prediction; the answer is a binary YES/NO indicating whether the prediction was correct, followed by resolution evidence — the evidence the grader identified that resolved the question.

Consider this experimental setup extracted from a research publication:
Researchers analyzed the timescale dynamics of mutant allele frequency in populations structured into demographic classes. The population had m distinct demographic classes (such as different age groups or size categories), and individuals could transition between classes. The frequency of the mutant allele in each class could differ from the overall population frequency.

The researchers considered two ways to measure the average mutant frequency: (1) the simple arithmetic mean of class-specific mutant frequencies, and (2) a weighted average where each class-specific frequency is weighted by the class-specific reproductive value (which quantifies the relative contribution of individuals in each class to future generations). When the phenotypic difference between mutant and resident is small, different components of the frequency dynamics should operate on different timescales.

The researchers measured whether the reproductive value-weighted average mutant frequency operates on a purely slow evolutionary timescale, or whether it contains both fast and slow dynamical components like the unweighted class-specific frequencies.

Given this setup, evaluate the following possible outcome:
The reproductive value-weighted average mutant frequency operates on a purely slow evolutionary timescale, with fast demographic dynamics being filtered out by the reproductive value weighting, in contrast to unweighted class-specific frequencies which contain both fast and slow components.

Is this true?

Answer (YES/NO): YES